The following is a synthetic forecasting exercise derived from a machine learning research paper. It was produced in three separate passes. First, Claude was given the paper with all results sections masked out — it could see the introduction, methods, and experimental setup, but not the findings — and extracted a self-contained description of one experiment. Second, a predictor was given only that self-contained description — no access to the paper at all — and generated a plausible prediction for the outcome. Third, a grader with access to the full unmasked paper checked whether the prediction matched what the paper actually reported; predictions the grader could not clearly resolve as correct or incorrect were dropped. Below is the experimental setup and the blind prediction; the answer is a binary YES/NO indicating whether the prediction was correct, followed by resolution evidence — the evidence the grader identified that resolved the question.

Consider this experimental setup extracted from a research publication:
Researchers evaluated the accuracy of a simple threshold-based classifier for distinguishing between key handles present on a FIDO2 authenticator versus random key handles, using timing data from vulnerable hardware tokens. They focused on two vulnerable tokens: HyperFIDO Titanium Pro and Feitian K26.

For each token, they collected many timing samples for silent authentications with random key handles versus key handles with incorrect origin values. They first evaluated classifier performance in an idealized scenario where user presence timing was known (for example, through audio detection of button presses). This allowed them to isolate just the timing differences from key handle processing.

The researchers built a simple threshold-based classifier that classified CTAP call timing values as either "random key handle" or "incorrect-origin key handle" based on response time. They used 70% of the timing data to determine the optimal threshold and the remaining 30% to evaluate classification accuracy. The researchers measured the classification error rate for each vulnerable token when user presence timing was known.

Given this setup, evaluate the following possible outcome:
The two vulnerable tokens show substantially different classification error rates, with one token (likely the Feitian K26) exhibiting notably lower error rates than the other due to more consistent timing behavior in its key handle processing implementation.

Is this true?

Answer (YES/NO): NO